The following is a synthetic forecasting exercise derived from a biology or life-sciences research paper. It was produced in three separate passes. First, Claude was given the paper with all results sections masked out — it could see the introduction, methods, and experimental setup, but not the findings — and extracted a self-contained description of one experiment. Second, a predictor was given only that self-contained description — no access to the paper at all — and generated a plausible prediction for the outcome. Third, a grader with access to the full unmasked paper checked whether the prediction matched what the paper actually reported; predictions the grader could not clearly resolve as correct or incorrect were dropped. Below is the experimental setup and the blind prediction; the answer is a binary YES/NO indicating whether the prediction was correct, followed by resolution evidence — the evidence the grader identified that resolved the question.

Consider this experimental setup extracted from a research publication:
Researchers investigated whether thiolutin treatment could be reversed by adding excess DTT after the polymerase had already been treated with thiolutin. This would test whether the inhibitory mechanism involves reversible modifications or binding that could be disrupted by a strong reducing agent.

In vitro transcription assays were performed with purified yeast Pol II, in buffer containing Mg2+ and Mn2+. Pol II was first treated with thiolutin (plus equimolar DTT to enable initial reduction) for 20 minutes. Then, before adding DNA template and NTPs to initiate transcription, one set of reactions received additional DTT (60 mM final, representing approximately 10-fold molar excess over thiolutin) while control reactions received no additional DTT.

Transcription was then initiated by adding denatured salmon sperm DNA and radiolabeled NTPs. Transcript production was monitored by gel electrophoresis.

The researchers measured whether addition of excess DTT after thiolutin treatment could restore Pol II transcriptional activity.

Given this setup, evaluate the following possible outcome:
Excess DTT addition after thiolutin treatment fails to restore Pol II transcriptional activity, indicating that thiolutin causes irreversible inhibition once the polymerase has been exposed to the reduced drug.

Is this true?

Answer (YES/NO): NO